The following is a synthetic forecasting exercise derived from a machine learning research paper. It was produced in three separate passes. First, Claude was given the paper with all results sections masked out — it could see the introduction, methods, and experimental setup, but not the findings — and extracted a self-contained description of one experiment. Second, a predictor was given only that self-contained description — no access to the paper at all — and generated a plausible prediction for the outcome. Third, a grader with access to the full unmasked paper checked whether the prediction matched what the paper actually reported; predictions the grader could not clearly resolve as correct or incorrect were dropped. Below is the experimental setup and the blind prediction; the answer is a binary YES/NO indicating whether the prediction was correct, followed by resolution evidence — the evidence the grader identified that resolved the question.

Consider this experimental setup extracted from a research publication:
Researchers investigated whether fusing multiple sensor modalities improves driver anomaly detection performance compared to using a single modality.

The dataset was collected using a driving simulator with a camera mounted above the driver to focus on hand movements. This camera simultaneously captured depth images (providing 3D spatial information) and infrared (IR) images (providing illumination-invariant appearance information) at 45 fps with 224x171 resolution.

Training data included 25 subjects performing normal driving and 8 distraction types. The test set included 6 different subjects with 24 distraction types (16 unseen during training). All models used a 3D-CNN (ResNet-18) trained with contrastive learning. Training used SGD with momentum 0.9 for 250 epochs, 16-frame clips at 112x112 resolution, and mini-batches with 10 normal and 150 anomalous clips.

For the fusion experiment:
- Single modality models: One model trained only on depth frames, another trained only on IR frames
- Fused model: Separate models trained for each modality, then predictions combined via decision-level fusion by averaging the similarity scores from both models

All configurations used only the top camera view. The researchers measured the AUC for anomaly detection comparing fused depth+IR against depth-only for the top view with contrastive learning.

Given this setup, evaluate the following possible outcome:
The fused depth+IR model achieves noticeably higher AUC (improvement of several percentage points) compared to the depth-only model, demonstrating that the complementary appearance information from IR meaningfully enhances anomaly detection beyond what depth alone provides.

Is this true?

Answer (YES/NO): NO